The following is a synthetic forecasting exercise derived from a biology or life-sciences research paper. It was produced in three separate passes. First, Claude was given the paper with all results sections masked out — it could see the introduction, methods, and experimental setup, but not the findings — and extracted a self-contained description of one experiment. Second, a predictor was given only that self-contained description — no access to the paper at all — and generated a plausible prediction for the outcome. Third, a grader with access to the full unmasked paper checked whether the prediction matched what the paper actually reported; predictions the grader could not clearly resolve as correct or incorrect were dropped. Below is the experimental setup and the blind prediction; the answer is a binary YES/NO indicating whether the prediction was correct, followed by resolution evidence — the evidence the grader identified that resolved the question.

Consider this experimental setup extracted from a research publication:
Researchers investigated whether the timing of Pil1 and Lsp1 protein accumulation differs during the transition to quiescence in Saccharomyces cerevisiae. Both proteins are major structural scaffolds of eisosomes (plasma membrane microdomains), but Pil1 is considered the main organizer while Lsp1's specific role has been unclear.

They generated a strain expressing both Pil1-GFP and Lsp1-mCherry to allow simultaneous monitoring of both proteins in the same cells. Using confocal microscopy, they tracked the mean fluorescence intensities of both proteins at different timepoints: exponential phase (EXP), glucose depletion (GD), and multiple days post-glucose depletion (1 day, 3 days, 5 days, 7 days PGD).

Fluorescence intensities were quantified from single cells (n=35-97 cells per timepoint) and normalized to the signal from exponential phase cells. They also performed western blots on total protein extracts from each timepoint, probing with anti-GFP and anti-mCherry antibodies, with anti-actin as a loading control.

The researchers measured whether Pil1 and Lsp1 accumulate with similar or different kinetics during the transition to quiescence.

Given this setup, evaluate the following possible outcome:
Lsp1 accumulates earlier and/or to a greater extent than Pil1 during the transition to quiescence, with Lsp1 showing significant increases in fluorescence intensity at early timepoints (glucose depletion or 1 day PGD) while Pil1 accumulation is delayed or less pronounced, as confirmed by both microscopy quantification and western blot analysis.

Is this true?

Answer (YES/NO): NO